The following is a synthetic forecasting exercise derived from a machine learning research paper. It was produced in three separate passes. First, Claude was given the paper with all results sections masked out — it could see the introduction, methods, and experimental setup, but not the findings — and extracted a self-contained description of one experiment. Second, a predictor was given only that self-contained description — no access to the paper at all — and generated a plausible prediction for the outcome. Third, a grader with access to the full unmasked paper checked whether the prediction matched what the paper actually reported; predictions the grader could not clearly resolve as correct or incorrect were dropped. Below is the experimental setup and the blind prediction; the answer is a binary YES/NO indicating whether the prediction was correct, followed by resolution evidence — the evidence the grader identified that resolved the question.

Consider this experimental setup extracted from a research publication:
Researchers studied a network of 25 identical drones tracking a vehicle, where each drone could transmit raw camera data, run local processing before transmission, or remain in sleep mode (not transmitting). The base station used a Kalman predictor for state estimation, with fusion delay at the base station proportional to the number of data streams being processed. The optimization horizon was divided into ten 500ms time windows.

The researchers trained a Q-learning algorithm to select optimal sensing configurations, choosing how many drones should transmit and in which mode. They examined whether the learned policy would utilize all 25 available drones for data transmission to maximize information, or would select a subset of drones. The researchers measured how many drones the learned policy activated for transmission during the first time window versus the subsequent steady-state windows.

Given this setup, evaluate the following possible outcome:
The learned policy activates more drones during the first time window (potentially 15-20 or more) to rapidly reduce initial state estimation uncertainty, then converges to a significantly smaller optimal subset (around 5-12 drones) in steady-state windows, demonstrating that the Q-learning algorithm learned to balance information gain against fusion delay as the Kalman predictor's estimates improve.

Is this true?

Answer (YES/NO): NO